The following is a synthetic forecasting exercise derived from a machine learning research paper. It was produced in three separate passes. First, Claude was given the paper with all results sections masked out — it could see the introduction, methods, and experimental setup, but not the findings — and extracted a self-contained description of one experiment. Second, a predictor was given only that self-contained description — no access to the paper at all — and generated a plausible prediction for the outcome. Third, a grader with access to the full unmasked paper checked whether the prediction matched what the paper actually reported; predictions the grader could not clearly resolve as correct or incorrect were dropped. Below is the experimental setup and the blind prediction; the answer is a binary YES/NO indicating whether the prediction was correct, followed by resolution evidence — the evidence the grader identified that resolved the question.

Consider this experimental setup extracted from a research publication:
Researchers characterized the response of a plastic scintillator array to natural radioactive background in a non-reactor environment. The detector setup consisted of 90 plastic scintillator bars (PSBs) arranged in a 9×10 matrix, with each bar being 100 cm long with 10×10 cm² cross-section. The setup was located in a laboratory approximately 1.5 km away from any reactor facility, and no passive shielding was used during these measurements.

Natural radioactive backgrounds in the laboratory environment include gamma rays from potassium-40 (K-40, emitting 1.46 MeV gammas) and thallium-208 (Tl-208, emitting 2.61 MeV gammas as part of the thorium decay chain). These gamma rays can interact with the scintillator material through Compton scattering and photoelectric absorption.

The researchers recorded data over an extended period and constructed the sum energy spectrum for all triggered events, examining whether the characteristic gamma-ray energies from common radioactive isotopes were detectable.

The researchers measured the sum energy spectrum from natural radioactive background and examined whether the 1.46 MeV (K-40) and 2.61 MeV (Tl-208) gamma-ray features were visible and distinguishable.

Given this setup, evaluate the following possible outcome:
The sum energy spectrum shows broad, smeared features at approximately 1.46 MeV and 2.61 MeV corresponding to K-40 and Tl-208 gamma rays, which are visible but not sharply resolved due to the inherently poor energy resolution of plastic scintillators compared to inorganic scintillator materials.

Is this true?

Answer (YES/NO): NO